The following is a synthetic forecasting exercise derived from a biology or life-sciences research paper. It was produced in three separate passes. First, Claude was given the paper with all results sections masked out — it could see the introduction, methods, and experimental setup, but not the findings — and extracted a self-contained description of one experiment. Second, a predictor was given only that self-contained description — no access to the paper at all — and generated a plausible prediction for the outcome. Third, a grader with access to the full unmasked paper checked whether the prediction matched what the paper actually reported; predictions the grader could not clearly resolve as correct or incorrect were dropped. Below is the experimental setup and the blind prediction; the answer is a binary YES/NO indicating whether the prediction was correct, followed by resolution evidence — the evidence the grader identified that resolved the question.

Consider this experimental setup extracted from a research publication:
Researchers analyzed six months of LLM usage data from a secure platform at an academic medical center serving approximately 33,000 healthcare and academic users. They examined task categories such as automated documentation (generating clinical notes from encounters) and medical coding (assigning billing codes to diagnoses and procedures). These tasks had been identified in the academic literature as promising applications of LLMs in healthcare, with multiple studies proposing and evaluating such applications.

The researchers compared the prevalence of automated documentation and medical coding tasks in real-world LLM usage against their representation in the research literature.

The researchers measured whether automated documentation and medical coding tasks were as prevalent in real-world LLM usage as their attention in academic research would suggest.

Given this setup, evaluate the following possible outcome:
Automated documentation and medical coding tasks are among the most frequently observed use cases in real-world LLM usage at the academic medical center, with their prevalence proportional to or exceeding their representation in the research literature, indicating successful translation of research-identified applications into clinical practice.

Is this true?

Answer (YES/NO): NO